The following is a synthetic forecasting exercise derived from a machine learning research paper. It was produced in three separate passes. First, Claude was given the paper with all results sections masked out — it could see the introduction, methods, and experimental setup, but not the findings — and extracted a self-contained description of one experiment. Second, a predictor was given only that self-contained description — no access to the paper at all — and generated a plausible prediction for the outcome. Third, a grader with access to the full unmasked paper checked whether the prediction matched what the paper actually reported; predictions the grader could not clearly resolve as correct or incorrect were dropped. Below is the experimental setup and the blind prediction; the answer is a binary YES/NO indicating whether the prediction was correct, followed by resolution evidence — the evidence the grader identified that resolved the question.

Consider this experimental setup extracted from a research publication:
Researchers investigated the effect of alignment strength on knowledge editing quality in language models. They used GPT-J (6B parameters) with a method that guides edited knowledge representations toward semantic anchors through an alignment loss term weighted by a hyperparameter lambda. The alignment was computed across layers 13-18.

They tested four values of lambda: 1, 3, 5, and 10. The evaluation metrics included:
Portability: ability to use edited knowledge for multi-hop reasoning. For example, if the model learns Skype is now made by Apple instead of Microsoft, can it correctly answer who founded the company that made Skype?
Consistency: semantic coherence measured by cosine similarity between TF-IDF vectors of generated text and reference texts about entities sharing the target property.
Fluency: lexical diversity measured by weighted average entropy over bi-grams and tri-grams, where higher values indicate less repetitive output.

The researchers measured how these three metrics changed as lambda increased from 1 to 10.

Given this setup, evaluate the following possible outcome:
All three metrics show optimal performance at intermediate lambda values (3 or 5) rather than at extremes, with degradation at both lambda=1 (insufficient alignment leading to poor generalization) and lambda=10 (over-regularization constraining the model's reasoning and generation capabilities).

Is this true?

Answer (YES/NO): NO